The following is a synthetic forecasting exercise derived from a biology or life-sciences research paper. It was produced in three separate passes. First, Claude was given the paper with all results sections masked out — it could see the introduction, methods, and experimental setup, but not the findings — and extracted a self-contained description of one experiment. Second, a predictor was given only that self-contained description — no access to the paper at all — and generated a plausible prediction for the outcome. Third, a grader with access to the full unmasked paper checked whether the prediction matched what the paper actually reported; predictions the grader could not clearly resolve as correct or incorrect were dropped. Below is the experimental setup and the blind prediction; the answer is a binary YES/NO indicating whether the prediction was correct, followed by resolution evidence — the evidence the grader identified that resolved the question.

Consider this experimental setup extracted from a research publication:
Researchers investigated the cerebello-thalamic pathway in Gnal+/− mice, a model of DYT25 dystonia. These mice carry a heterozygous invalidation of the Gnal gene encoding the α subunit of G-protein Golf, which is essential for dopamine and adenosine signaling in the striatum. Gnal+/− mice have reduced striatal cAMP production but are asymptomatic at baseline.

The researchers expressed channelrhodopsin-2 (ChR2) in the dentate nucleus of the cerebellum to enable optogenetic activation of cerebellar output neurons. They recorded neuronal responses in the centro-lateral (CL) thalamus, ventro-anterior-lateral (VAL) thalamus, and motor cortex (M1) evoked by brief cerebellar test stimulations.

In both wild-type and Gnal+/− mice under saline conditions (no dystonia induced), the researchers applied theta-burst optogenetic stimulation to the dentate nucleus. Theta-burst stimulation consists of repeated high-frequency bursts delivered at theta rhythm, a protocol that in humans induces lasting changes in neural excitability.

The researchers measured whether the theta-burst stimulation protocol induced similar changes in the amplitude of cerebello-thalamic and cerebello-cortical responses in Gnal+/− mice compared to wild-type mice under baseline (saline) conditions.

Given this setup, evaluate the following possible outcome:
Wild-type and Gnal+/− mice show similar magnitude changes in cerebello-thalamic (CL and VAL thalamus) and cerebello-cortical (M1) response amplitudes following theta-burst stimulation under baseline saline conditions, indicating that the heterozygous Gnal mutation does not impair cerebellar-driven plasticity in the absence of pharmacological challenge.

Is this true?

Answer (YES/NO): NO